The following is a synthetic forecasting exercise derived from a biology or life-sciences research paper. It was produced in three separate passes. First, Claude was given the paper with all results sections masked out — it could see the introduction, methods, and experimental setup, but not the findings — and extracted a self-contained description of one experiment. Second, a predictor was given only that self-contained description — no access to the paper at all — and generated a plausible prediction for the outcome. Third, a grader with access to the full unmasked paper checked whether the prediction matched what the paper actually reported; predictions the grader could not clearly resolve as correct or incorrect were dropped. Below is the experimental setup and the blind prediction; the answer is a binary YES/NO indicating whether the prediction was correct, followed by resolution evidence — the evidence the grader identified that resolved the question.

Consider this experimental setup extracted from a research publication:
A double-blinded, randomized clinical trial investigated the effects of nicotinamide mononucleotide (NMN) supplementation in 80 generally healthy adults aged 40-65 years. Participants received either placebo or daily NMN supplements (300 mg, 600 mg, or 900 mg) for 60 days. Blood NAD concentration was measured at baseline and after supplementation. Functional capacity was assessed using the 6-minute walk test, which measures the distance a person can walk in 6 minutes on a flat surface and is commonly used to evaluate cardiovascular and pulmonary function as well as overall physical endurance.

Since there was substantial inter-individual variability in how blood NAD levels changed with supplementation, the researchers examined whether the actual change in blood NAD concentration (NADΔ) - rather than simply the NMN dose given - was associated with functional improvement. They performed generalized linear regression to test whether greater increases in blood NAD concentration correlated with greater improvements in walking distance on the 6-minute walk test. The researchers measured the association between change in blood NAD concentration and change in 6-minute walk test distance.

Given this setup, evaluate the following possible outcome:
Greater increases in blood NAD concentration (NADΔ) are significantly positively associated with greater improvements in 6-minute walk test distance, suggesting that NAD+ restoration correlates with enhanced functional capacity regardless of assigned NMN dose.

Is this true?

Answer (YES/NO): YES